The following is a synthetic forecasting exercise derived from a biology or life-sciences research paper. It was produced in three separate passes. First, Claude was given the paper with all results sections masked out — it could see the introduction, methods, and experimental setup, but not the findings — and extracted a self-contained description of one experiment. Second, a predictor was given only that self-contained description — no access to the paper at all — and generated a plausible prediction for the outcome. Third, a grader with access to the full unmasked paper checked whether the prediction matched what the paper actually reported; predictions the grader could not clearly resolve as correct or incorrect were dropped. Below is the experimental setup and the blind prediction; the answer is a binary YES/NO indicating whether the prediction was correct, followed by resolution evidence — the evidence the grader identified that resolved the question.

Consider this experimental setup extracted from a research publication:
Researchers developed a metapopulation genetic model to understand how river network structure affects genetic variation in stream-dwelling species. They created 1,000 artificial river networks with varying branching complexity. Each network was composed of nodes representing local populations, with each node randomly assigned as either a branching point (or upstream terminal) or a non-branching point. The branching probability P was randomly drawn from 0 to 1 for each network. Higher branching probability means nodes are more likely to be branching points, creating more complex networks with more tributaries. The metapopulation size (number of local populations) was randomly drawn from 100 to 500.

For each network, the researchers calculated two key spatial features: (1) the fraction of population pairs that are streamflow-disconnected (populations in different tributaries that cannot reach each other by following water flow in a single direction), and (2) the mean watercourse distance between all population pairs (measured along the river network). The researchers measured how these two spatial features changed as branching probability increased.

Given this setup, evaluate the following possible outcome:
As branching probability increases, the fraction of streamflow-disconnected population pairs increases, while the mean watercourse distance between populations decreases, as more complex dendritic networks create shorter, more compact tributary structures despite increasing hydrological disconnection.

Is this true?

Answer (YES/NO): YES